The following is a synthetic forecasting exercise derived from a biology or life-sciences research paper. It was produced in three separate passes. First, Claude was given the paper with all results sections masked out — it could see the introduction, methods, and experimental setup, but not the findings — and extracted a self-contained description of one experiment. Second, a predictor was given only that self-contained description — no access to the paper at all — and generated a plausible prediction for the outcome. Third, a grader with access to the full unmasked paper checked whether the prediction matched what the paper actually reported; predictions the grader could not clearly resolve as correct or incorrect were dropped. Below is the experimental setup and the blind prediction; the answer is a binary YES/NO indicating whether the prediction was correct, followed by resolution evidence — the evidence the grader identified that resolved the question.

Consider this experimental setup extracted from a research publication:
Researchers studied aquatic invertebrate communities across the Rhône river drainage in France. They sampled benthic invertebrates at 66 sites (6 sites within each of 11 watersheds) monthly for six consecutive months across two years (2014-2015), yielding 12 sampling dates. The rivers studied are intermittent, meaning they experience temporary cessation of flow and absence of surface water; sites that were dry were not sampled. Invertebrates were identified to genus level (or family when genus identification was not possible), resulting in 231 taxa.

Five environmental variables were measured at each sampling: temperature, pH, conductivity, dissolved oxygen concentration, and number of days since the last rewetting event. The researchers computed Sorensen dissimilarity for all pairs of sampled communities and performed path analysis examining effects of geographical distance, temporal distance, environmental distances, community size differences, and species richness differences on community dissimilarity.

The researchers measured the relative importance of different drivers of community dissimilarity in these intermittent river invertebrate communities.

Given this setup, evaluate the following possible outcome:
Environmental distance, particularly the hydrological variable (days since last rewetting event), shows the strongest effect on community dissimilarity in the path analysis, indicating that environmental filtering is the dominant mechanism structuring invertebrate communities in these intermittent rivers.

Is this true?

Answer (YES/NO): NO